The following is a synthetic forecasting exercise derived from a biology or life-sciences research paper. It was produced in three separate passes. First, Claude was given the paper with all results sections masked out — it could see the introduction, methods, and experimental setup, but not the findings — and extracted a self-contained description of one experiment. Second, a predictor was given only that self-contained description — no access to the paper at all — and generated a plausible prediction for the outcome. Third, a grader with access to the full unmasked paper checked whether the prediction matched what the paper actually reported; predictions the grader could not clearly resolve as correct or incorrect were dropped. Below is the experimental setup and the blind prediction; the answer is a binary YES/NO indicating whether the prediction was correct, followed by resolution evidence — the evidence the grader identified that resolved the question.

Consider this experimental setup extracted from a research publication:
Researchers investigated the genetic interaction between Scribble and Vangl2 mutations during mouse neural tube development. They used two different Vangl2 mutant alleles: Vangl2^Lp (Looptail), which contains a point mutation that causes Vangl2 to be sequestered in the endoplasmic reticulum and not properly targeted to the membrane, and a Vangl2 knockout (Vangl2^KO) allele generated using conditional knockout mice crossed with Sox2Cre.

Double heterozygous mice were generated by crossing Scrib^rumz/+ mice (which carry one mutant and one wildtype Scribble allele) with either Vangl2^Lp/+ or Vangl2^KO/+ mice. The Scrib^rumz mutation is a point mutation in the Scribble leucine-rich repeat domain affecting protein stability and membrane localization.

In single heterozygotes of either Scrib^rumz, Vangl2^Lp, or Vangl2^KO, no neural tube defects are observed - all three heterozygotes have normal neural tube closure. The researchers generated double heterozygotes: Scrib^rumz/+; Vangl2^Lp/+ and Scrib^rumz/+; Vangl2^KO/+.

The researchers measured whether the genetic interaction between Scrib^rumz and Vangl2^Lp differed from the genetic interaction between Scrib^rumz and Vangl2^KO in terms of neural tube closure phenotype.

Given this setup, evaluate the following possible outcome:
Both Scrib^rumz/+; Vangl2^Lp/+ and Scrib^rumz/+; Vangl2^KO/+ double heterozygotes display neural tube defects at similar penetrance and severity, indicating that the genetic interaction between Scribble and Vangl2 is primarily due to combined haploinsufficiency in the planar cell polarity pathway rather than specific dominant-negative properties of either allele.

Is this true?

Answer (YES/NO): NO